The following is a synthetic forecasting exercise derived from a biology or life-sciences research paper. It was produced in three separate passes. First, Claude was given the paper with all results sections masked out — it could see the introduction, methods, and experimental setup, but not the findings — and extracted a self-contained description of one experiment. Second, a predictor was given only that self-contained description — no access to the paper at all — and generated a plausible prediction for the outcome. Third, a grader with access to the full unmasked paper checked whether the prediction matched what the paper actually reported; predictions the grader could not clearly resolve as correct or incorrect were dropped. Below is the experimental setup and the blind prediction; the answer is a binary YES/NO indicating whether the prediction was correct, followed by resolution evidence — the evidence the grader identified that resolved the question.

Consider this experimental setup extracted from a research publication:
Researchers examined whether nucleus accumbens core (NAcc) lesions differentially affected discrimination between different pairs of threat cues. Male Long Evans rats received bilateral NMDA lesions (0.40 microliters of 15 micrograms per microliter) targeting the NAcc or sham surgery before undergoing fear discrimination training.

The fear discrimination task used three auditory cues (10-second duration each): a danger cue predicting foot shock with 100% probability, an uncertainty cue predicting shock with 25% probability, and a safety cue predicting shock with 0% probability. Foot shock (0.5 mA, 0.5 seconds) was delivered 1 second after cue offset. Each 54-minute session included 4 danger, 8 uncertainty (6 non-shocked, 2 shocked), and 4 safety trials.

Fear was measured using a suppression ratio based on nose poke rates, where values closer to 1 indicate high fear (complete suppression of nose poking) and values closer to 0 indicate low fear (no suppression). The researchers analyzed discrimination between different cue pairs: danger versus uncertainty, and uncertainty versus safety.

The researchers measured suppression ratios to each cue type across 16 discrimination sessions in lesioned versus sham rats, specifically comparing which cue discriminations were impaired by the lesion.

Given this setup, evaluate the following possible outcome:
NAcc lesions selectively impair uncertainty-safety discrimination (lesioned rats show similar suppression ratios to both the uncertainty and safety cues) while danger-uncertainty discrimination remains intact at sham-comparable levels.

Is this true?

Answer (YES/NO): NO